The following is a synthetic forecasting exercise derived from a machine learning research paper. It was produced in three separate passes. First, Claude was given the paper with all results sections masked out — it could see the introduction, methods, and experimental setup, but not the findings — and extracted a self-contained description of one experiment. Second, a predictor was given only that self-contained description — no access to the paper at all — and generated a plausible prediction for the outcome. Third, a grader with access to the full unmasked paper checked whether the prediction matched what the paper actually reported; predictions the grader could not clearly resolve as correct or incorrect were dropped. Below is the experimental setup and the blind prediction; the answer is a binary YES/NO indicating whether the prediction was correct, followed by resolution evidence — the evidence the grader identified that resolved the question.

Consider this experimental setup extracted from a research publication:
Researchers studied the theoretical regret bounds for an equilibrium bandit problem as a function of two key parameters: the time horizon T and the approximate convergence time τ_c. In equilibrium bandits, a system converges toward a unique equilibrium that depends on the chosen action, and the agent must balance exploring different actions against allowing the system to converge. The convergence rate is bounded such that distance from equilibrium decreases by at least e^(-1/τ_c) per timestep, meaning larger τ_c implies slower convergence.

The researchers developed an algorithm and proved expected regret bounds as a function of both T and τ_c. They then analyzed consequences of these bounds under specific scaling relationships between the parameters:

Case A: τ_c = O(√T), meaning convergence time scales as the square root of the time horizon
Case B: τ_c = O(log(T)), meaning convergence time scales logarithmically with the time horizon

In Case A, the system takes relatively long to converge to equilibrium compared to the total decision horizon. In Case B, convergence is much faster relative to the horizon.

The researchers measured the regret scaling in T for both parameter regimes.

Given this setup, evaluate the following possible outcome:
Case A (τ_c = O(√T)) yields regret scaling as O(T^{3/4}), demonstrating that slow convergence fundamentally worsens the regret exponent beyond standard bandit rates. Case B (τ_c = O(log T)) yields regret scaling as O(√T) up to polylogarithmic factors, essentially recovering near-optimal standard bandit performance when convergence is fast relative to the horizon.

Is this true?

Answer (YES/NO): NO